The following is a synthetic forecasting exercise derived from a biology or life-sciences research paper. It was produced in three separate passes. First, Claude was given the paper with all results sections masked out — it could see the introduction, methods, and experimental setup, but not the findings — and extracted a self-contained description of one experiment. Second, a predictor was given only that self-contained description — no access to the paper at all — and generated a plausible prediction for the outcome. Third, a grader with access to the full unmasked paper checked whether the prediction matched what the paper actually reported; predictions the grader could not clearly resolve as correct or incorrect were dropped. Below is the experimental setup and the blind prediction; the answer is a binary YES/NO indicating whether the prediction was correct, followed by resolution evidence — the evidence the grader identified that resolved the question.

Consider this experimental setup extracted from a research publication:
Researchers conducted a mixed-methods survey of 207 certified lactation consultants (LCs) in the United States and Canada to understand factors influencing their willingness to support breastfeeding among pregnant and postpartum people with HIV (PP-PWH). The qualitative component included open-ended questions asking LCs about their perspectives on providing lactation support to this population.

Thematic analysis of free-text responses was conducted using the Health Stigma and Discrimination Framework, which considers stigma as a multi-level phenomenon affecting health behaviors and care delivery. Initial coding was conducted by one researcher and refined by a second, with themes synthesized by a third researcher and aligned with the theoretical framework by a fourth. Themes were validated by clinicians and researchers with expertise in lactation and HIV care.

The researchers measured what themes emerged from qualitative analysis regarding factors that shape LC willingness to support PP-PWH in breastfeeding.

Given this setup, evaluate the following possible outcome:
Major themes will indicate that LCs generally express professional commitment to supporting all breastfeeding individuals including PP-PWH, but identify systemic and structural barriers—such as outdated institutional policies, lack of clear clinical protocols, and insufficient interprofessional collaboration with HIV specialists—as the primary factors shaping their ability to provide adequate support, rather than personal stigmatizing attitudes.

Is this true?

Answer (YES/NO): NO